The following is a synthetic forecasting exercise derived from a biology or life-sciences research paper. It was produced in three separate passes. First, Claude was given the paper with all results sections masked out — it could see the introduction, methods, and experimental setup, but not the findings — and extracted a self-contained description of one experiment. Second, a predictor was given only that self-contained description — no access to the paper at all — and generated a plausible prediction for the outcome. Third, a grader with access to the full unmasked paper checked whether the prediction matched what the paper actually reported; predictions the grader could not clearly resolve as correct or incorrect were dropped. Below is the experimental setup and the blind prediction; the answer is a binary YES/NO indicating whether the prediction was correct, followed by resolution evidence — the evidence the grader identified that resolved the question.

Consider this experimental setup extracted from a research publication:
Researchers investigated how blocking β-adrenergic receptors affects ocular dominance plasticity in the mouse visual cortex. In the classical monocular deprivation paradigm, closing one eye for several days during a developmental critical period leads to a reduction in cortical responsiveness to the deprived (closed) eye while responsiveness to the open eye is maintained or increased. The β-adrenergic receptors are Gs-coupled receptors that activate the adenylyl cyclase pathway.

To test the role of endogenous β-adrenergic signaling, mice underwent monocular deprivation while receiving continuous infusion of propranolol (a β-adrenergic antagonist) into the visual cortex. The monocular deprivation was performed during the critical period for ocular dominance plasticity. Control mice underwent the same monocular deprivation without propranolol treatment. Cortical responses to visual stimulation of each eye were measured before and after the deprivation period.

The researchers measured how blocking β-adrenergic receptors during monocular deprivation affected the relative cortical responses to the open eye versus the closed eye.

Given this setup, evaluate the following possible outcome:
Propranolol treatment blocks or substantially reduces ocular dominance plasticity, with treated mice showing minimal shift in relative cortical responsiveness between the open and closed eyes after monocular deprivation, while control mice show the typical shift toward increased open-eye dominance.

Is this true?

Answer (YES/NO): NO